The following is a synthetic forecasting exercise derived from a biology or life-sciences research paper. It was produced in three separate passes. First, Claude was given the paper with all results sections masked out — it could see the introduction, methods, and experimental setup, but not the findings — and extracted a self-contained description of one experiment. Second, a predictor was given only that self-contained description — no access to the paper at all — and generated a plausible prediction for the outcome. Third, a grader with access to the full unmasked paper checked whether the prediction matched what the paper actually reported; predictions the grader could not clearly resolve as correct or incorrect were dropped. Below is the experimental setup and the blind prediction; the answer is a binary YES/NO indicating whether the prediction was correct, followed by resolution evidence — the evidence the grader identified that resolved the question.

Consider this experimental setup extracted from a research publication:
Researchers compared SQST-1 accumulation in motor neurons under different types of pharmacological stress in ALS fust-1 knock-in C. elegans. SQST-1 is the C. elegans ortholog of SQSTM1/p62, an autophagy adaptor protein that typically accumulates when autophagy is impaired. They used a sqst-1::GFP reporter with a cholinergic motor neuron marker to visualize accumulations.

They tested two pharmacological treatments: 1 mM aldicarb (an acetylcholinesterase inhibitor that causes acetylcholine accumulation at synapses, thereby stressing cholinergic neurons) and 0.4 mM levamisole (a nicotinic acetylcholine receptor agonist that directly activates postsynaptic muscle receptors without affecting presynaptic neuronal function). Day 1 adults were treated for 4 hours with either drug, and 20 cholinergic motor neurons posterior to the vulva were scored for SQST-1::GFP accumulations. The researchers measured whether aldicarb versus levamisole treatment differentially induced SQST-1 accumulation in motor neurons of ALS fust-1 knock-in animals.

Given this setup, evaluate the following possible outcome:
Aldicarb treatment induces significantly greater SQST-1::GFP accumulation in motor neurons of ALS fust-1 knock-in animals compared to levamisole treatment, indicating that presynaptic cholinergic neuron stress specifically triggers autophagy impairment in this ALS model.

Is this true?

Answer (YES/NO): YES